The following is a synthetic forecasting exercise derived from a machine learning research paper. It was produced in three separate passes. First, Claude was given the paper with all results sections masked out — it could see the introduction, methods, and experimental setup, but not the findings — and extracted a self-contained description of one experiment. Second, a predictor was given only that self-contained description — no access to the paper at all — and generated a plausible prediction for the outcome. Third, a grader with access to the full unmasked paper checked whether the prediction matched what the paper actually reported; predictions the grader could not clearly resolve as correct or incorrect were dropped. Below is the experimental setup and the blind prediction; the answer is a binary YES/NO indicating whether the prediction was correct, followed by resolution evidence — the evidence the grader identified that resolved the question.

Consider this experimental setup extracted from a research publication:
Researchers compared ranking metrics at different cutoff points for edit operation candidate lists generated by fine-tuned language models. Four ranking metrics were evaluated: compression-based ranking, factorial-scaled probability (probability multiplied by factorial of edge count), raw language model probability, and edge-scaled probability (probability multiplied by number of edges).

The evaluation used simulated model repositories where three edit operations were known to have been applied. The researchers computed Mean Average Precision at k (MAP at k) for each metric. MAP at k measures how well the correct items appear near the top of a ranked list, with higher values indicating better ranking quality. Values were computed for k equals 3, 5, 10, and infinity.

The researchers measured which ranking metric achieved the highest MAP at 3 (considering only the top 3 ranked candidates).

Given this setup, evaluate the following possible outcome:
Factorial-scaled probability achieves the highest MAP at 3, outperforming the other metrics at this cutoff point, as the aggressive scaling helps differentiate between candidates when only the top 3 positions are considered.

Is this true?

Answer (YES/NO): NO